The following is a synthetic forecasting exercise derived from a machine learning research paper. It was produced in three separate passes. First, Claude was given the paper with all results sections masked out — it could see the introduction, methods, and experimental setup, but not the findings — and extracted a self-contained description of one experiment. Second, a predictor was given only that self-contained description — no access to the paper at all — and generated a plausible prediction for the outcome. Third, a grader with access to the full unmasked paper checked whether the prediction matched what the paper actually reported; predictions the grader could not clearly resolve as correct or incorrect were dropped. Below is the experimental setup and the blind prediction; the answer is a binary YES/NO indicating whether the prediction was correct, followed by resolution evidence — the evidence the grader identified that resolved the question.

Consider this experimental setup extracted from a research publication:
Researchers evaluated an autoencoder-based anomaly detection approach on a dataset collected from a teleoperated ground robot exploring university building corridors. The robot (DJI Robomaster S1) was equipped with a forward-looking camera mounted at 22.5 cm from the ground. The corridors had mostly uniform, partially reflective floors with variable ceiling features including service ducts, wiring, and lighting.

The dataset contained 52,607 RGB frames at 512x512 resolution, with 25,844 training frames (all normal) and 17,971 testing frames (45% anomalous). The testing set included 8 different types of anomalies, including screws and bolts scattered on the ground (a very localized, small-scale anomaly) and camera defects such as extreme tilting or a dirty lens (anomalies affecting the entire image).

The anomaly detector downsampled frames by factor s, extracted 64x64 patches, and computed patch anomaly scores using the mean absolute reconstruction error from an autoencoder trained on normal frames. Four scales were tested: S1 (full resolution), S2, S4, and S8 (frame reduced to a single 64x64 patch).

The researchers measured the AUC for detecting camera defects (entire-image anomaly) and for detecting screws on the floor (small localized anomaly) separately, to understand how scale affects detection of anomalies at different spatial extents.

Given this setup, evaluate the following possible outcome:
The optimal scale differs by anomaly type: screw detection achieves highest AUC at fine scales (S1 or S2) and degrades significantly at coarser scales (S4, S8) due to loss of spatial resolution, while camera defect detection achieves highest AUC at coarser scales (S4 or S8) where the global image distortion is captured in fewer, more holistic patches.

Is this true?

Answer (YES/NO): NO